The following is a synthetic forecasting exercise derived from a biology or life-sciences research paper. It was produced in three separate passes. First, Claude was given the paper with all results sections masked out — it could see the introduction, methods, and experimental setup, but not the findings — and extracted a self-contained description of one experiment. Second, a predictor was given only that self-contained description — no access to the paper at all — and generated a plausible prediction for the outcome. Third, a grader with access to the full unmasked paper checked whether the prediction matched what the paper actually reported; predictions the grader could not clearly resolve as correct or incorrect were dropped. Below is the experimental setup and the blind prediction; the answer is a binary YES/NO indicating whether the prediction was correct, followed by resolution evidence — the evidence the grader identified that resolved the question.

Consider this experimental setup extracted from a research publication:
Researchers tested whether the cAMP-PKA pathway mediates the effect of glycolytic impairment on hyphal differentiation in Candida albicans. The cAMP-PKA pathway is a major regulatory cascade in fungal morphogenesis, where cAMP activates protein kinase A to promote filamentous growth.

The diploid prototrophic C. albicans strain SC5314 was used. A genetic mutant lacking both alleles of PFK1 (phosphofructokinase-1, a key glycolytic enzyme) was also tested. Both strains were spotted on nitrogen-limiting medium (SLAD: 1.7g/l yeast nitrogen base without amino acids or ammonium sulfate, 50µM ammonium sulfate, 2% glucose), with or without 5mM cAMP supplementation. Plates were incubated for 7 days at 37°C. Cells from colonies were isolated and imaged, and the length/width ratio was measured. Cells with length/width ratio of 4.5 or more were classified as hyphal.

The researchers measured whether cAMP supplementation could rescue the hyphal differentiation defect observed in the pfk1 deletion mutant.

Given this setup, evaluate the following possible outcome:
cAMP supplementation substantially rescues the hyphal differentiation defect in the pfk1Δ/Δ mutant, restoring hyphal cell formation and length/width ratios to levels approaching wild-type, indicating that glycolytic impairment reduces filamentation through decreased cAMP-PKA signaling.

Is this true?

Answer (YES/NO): NO